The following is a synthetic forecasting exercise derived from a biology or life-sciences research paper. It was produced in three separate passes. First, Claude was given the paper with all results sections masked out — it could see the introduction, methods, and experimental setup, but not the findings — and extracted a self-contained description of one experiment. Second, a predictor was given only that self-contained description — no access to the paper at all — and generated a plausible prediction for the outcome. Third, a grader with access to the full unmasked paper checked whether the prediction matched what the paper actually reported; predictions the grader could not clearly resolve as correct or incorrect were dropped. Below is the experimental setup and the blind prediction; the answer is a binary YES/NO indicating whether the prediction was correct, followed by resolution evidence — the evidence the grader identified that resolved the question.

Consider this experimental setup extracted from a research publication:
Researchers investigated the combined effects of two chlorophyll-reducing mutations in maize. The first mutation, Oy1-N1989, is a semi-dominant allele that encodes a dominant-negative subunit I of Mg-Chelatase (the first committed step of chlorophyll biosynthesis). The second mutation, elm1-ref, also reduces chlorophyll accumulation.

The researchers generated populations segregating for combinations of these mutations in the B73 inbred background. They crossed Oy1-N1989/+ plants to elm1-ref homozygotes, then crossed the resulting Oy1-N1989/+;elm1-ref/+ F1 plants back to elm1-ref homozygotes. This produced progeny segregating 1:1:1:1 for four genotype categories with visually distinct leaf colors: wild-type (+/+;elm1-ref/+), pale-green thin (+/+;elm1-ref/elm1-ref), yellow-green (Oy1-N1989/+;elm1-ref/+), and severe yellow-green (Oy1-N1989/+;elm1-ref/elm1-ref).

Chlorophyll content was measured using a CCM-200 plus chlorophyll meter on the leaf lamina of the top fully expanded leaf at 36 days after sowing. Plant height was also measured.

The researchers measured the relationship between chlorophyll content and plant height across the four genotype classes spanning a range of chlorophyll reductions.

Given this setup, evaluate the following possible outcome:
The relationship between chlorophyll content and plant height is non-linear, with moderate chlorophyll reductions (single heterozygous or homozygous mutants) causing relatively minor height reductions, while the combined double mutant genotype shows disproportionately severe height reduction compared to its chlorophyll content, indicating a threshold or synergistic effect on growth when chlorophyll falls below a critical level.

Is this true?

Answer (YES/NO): NO